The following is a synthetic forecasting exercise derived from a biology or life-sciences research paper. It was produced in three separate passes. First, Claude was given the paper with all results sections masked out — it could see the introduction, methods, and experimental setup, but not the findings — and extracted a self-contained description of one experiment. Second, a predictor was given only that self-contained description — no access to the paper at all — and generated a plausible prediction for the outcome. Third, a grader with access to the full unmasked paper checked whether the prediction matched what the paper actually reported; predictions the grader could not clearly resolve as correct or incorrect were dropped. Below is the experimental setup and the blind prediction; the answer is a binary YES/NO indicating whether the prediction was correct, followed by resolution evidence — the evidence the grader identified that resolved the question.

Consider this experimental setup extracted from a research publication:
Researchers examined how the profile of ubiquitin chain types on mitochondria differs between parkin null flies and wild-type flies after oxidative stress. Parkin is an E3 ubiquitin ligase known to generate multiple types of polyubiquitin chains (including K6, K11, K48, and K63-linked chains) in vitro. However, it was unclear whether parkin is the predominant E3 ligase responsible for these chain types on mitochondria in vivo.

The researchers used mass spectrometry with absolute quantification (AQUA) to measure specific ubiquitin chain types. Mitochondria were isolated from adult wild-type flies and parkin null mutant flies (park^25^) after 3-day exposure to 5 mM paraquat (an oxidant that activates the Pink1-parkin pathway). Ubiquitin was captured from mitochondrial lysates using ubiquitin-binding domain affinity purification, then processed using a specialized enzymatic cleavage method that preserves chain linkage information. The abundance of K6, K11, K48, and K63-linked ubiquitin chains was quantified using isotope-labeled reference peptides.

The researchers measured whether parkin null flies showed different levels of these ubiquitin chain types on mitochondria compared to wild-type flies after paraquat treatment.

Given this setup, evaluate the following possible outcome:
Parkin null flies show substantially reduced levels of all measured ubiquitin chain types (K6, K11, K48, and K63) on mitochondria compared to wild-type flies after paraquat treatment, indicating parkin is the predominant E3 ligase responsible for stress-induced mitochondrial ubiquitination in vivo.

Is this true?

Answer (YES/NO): NO